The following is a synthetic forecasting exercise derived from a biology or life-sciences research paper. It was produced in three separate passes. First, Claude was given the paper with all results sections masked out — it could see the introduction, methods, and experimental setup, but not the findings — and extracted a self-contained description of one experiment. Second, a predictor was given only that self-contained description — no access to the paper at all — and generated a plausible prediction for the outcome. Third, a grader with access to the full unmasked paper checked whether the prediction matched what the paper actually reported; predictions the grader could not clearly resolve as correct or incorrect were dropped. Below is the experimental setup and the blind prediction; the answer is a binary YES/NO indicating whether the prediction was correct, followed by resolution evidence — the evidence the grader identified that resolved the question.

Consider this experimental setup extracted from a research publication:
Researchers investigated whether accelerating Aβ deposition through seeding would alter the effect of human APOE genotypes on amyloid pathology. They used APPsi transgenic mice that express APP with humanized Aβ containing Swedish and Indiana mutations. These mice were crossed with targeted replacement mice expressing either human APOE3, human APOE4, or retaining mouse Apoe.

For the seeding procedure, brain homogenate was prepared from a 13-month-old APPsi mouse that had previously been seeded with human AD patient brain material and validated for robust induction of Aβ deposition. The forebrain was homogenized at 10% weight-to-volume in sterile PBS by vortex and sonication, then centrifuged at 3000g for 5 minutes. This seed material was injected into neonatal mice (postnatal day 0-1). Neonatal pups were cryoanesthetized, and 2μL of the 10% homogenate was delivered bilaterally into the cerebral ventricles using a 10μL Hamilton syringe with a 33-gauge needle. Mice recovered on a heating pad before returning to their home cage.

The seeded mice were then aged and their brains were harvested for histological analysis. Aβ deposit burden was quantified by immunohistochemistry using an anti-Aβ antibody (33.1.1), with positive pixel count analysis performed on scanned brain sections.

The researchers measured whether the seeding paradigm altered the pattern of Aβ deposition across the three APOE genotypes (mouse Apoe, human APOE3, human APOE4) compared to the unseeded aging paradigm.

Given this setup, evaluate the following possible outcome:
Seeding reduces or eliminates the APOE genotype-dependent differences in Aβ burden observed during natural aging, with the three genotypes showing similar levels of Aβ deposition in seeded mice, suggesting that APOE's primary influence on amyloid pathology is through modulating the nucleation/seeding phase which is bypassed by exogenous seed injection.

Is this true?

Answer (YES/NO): YES